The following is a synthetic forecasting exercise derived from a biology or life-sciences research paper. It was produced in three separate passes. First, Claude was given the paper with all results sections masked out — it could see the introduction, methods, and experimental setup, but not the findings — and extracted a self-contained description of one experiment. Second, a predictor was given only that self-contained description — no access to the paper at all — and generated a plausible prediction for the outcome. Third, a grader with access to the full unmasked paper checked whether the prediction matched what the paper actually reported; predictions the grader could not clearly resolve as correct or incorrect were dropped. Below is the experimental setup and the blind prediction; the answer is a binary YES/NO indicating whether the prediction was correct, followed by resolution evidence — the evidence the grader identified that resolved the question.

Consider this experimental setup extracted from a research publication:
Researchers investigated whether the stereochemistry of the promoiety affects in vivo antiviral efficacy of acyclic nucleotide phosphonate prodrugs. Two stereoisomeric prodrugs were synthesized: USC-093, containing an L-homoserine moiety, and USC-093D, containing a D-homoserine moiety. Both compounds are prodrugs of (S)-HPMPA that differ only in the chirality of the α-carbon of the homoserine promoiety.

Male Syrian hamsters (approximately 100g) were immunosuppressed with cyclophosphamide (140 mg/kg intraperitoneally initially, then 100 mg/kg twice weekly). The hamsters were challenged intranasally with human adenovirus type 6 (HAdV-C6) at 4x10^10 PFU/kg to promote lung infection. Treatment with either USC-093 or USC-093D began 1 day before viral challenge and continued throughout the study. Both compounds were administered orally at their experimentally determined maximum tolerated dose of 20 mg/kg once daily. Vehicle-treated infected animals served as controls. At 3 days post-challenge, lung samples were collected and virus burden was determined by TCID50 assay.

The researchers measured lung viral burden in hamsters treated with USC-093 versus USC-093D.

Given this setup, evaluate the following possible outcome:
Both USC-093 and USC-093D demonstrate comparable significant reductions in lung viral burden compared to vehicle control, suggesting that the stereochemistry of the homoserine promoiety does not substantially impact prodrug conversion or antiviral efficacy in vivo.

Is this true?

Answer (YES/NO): NO